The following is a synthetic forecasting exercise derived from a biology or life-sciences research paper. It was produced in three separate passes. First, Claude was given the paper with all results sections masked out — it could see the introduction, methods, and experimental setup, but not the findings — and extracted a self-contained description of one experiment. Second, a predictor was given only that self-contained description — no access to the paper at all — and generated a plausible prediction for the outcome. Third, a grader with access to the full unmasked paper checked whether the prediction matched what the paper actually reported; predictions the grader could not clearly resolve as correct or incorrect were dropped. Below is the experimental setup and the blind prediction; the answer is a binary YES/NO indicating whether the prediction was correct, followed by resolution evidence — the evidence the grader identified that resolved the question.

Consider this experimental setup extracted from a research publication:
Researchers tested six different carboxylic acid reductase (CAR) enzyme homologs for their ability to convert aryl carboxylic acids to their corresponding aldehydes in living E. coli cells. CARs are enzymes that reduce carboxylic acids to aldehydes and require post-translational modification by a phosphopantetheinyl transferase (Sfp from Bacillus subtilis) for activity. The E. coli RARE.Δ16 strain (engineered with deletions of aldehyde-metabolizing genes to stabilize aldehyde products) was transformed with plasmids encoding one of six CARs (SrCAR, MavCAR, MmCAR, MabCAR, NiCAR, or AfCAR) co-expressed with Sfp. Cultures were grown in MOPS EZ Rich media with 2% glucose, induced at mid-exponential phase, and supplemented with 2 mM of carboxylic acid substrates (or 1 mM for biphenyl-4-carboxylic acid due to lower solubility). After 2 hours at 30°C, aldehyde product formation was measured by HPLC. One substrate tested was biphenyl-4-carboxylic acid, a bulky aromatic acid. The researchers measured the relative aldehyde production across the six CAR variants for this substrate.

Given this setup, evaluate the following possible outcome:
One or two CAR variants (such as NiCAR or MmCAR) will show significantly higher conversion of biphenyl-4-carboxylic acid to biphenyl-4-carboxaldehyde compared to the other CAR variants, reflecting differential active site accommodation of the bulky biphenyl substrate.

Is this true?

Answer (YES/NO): NO